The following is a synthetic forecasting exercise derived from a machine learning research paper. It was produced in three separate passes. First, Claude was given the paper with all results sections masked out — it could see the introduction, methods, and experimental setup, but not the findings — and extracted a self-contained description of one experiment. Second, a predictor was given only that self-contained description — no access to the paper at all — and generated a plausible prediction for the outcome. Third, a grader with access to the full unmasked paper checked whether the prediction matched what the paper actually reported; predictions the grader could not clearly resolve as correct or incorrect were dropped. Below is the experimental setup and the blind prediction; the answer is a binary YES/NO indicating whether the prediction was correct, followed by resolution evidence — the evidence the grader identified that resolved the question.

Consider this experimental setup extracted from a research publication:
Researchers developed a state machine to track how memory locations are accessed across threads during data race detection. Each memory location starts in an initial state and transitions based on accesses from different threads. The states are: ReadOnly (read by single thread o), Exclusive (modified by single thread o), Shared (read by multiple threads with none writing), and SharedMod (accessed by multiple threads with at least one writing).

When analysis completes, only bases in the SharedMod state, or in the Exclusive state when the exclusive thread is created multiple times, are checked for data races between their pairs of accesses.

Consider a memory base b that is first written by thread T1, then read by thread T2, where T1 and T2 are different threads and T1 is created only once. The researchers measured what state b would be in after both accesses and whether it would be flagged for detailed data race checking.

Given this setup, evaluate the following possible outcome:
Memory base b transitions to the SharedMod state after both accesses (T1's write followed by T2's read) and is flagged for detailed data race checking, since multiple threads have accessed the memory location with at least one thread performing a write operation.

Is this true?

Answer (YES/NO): YES